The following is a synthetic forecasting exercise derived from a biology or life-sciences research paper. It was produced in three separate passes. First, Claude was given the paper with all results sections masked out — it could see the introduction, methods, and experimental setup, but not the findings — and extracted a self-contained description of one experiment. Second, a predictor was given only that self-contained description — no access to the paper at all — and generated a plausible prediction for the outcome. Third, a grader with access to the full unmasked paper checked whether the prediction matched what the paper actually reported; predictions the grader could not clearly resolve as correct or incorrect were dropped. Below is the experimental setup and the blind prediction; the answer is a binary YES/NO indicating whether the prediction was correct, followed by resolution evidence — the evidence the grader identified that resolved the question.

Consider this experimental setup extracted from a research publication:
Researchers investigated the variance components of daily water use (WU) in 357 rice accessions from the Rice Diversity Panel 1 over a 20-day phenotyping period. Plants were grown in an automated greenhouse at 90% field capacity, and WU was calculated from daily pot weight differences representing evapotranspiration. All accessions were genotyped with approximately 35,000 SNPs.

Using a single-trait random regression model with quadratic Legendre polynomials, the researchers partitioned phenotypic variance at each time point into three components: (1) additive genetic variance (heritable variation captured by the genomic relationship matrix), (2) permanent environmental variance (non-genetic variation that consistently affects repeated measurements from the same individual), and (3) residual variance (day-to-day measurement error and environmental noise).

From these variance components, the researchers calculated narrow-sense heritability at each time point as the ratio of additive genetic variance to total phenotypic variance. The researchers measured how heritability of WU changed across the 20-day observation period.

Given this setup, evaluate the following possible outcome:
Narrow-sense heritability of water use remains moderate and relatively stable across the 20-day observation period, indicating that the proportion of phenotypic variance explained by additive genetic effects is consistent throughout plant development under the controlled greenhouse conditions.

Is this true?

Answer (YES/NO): NO